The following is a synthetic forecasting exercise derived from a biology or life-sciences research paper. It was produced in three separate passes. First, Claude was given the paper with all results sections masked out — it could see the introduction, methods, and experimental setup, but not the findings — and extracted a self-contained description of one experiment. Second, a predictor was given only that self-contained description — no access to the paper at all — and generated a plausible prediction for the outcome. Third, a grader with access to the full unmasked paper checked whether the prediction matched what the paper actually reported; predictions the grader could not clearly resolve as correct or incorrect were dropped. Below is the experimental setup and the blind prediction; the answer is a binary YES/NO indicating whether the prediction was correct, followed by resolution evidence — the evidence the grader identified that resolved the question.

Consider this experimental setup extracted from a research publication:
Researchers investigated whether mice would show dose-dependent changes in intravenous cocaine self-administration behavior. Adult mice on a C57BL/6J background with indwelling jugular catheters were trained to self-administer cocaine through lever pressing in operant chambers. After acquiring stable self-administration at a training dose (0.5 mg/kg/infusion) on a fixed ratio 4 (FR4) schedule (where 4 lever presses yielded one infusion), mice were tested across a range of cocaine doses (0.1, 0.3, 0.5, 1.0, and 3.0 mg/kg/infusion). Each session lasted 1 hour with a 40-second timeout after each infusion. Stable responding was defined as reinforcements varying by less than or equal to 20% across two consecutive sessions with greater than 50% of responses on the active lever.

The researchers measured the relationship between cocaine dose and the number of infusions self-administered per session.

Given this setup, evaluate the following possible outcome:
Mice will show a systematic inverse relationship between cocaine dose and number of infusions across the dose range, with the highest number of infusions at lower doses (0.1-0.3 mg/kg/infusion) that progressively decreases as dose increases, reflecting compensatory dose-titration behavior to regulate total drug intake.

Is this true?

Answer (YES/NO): NO